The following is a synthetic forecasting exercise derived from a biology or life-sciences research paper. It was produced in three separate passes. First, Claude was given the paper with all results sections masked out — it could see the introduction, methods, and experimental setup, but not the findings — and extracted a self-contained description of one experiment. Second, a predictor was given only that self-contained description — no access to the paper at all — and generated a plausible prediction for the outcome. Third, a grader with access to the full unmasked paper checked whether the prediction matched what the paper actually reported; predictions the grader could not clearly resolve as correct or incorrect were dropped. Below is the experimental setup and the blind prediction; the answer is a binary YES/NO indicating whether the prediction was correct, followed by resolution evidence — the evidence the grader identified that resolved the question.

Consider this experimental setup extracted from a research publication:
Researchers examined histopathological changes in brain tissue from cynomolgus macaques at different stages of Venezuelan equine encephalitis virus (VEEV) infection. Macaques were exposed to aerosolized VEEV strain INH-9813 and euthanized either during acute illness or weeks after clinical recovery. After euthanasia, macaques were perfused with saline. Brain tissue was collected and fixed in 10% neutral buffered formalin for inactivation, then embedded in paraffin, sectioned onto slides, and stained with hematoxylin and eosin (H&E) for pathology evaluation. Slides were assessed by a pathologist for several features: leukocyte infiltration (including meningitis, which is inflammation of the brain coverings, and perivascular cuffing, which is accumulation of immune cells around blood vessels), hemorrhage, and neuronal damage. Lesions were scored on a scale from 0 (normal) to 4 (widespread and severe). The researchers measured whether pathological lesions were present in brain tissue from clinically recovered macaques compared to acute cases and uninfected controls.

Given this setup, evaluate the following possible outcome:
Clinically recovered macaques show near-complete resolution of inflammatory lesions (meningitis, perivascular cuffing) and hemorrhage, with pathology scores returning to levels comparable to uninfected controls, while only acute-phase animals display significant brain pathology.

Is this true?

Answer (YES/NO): NO